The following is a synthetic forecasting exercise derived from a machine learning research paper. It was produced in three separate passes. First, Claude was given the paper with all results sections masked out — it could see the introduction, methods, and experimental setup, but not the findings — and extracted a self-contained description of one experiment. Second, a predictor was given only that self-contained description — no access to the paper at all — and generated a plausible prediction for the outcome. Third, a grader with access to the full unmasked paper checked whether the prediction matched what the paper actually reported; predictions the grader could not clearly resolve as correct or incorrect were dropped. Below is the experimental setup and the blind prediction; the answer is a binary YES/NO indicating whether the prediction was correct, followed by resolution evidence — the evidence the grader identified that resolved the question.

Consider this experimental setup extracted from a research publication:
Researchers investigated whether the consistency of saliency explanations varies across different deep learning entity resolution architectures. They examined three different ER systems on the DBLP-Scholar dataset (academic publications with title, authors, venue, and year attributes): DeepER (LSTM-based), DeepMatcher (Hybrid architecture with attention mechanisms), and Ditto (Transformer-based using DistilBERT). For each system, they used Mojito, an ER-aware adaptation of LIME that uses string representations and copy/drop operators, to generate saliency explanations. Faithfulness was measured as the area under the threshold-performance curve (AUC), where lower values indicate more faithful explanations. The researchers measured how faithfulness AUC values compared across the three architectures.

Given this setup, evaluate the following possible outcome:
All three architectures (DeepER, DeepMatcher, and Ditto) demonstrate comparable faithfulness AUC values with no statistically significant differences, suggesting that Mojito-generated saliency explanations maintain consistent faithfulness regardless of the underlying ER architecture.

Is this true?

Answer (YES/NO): NO